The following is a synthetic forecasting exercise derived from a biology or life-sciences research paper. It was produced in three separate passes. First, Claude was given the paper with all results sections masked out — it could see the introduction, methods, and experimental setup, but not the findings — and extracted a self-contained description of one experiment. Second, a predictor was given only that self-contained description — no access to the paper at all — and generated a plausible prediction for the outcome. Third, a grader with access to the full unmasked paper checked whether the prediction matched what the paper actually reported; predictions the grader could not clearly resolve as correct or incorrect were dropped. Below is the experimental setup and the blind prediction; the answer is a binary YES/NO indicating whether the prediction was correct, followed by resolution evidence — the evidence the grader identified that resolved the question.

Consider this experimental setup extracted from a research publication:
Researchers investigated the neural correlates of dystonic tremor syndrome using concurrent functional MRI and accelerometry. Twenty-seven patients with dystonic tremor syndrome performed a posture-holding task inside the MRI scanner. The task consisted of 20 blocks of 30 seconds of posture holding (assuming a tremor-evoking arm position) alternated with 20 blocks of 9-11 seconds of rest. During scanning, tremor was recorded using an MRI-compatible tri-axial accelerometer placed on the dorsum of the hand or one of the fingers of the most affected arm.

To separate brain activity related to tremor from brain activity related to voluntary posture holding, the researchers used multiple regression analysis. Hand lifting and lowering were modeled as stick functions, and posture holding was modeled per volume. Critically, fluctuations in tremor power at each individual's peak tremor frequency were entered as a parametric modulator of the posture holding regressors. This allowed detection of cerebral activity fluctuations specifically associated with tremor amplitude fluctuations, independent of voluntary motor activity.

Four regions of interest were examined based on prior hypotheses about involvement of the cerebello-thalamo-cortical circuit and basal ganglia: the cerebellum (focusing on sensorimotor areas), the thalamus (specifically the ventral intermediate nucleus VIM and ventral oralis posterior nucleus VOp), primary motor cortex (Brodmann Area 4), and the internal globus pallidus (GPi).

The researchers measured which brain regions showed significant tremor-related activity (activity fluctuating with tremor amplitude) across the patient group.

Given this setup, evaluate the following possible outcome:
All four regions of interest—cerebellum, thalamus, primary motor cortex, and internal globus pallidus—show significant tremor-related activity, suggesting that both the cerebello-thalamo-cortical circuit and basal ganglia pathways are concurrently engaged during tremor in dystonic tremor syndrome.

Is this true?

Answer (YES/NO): YES